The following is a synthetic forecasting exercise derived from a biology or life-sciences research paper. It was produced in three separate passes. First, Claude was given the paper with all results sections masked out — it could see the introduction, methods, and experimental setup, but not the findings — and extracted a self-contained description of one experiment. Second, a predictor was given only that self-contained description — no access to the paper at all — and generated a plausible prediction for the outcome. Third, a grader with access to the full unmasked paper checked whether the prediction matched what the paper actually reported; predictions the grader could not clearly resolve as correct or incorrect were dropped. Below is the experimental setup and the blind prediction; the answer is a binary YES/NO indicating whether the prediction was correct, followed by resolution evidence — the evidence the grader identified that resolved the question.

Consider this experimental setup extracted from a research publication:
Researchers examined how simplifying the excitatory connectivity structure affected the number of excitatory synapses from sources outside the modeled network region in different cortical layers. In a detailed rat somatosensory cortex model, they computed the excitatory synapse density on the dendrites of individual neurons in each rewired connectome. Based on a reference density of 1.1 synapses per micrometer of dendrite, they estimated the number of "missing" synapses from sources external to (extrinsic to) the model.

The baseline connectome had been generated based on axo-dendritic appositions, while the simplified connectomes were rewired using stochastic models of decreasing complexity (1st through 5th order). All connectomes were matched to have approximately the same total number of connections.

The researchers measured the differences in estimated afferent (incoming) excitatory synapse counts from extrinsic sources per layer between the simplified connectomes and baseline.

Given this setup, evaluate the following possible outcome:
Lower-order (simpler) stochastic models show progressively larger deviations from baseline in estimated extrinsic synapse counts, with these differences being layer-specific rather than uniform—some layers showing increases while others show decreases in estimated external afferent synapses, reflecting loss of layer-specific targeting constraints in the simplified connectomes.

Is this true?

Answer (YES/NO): YES